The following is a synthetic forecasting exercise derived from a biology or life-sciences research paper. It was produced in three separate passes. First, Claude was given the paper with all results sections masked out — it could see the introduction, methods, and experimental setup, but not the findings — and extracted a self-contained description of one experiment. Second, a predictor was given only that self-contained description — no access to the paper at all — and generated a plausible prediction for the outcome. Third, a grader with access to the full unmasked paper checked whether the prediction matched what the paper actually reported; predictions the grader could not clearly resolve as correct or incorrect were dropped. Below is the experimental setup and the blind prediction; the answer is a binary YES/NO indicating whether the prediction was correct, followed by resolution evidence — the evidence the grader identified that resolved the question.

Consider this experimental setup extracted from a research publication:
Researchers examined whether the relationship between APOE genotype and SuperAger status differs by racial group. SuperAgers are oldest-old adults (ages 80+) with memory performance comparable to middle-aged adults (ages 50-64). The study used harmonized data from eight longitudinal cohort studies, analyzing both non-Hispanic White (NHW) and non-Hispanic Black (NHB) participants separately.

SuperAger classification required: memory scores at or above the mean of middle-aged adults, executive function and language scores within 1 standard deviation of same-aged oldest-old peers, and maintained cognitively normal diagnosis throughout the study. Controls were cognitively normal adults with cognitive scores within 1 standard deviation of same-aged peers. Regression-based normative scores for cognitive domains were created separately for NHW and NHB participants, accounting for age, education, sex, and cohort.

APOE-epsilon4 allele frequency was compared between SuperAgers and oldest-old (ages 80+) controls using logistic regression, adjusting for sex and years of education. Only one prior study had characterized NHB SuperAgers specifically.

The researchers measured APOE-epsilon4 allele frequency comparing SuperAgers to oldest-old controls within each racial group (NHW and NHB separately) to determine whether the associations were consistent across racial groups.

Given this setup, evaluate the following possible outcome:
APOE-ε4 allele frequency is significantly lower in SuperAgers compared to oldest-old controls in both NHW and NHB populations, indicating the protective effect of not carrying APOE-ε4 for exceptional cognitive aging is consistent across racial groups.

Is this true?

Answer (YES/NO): NO